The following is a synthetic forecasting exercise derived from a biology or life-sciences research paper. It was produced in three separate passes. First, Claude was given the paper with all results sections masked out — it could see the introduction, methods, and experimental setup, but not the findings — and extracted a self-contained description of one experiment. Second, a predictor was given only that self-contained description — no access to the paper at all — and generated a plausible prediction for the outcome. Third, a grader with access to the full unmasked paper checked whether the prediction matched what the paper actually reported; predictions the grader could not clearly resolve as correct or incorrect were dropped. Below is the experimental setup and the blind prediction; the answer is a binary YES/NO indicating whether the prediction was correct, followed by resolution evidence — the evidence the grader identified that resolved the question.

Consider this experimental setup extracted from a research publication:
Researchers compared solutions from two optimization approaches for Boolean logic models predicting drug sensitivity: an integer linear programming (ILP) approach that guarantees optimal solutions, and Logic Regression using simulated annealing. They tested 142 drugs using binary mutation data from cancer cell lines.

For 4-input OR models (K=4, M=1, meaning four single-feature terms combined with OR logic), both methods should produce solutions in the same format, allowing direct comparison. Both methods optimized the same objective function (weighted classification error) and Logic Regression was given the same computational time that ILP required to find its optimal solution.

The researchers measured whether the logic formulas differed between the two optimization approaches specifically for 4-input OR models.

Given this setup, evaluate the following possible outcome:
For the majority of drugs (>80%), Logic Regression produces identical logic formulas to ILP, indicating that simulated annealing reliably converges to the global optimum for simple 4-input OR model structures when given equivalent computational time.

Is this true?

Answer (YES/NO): NO